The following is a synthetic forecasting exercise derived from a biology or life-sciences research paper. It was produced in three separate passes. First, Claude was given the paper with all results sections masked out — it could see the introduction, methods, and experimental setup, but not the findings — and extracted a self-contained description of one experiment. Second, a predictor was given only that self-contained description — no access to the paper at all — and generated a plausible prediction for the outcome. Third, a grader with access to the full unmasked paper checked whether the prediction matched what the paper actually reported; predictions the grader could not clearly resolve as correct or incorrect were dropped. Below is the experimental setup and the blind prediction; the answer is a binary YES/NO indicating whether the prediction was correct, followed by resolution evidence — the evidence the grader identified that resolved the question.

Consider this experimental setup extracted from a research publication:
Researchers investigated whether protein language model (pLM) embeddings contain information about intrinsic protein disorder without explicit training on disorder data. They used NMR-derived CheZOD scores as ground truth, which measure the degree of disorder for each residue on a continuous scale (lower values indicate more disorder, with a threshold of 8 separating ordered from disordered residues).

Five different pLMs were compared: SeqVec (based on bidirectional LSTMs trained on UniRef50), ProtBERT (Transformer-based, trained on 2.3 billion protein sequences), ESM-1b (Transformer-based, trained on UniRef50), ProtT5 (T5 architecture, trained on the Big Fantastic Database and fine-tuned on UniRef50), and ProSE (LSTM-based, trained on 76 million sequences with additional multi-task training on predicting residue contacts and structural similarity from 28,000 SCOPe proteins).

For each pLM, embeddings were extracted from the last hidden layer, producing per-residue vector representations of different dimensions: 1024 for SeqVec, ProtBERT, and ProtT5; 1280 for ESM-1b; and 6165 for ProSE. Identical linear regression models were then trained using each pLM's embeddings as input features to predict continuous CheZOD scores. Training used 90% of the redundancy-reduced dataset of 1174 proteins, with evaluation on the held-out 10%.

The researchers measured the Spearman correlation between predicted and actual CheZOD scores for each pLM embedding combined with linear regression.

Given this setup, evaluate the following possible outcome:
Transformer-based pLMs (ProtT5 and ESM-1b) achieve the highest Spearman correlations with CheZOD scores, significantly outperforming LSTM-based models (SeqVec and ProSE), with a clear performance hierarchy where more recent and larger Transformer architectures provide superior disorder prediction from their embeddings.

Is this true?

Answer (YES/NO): NO